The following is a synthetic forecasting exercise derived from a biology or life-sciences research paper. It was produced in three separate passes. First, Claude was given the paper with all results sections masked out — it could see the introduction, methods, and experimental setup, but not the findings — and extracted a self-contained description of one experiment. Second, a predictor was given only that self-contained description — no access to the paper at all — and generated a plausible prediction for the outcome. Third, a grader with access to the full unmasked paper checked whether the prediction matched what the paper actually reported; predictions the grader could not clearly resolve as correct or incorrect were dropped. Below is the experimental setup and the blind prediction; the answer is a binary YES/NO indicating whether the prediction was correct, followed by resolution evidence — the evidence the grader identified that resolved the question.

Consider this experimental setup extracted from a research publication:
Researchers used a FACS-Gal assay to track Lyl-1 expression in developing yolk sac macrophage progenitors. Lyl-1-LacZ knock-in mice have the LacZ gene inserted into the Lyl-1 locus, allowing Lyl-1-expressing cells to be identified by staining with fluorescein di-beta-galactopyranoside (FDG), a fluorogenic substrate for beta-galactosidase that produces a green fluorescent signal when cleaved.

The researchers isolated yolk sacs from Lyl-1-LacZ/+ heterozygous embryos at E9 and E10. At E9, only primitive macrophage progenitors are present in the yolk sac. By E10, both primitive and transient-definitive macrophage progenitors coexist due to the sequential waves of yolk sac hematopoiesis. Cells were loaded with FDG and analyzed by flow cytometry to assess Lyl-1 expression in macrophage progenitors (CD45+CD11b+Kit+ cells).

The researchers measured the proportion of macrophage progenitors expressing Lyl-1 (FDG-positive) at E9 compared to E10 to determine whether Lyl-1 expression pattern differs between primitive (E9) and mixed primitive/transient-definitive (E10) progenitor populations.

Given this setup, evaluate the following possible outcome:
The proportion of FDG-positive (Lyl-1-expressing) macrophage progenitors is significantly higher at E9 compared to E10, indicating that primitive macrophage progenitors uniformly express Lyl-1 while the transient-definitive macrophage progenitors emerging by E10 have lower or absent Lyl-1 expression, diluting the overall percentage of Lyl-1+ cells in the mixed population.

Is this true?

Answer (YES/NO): YES